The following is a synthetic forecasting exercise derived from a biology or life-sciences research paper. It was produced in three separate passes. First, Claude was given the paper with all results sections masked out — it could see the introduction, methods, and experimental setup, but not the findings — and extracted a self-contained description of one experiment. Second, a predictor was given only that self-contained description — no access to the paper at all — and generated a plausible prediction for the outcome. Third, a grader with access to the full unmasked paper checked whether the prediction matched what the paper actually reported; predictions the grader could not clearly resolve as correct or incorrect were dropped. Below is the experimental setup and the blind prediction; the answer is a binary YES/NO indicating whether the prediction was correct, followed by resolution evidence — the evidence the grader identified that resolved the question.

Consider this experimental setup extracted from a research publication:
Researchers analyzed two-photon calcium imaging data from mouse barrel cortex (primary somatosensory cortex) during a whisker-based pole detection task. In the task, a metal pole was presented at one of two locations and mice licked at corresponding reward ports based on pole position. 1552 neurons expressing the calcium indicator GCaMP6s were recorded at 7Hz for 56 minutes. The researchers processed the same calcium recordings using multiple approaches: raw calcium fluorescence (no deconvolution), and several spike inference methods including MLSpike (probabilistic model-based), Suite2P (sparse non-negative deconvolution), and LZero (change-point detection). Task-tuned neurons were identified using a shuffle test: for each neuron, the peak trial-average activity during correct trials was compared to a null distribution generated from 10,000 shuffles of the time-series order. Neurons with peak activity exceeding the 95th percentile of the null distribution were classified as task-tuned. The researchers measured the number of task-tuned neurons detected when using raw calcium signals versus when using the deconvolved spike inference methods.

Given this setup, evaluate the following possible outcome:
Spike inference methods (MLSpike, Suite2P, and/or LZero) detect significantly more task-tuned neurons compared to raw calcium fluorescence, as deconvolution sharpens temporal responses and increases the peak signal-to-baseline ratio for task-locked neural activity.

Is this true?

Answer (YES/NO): NO